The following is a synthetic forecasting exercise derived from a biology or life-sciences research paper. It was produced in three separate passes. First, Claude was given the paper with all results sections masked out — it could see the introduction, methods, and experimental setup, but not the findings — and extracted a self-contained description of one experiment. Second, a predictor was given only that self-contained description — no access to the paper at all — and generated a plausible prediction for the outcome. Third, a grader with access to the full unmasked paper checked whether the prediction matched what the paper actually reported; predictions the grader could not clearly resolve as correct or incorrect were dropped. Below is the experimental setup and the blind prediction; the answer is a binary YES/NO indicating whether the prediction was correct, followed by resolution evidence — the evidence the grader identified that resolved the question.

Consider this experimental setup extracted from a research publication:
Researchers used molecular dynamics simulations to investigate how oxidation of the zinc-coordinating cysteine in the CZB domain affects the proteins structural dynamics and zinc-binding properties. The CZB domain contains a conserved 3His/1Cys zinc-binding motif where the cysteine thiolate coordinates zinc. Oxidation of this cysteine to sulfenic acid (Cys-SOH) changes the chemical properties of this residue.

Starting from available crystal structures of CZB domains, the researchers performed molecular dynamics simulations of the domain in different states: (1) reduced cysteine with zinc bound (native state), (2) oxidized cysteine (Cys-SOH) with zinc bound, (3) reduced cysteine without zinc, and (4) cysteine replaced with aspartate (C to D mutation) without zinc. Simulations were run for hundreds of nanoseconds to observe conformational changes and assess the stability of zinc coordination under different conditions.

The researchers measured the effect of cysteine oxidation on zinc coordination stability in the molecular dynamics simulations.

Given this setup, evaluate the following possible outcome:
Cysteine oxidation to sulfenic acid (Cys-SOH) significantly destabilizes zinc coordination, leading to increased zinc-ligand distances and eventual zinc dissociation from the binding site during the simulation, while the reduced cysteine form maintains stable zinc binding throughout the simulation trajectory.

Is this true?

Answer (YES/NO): YES